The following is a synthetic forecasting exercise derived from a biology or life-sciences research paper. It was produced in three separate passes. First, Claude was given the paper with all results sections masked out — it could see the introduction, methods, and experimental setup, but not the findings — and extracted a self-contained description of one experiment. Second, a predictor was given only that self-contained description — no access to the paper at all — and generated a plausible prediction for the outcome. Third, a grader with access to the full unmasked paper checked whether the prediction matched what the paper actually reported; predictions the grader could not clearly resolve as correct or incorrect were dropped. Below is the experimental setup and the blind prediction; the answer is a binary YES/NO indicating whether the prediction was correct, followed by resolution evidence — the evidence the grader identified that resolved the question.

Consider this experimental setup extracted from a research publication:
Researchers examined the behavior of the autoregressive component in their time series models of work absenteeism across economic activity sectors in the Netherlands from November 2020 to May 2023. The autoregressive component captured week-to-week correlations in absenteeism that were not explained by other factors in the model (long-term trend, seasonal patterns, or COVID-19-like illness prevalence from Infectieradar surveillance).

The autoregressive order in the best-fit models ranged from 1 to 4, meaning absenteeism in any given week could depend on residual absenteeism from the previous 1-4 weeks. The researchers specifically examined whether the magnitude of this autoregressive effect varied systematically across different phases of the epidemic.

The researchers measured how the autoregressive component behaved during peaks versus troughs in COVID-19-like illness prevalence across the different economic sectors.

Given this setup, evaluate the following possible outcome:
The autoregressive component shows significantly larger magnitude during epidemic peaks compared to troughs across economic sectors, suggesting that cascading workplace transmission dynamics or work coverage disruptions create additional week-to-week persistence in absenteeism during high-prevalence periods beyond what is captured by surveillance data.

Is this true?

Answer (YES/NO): NO